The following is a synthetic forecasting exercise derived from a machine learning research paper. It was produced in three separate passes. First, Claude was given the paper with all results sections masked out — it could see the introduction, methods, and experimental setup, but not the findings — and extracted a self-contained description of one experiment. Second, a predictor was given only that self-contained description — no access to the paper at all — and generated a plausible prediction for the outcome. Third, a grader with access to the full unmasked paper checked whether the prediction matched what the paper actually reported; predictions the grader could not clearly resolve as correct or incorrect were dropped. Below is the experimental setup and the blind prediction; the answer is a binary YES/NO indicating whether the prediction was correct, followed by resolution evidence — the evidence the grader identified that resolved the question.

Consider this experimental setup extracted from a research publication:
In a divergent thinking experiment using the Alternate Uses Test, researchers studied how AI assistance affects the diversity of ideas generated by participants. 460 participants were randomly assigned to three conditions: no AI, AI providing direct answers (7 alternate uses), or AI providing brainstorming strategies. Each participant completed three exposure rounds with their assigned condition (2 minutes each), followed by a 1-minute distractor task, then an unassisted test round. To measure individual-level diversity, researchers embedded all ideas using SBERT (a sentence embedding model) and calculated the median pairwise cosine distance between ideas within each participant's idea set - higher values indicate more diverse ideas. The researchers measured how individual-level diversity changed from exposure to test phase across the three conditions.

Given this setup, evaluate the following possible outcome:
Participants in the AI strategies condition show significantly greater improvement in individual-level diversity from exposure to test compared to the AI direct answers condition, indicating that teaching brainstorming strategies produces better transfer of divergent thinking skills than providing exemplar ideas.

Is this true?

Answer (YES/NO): NO